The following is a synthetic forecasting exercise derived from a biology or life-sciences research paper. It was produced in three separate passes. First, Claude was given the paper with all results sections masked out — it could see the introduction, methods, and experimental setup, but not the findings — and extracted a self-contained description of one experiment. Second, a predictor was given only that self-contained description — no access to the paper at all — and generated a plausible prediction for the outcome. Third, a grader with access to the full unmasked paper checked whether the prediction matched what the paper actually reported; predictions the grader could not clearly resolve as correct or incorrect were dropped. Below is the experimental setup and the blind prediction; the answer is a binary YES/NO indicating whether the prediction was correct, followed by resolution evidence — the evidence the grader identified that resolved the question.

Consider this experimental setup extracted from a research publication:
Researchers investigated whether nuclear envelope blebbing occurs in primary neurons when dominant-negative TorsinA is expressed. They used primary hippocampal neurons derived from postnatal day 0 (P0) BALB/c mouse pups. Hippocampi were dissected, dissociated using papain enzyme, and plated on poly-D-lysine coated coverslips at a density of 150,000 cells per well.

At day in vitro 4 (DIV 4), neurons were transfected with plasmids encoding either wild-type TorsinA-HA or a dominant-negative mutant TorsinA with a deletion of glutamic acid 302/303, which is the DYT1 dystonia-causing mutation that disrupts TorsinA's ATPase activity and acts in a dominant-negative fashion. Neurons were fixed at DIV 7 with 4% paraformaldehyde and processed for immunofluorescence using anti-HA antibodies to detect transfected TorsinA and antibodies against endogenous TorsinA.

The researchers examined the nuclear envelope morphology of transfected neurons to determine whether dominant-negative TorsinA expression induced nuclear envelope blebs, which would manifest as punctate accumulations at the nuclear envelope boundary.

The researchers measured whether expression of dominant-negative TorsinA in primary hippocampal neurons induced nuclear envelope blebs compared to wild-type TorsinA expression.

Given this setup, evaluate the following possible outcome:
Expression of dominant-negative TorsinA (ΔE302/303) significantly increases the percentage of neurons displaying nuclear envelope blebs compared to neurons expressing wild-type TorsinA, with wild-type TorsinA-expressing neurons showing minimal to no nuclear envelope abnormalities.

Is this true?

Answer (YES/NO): YES